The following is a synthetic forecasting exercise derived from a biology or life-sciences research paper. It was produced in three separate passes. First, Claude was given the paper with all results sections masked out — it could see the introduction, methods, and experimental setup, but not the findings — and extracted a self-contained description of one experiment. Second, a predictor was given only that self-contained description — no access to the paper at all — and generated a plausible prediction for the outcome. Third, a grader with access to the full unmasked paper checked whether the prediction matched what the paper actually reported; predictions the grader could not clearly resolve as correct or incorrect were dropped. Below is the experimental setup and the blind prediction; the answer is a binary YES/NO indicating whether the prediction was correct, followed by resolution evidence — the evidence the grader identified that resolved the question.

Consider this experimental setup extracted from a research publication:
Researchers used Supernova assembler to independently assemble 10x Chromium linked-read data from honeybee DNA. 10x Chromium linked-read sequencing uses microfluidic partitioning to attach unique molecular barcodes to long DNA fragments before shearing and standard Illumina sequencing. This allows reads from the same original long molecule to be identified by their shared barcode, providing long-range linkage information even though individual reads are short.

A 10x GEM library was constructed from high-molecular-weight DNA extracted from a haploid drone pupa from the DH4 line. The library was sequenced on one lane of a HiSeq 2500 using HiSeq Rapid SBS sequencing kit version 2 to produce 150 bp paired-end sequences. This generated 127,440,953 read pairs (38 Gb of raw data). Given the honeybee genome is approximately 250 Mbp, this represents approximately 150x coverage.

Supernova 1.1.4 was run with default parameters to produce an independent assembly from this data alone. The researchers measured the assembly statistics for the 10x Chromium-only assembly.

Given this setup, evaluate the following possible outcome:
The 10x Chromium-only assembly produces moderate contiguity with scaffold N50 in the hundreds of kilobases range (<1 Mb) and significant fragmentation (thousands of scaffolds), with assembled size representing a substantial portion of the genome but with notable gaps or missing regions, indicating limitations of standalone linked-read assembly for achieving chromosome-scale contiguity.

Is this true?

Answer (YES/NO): YES